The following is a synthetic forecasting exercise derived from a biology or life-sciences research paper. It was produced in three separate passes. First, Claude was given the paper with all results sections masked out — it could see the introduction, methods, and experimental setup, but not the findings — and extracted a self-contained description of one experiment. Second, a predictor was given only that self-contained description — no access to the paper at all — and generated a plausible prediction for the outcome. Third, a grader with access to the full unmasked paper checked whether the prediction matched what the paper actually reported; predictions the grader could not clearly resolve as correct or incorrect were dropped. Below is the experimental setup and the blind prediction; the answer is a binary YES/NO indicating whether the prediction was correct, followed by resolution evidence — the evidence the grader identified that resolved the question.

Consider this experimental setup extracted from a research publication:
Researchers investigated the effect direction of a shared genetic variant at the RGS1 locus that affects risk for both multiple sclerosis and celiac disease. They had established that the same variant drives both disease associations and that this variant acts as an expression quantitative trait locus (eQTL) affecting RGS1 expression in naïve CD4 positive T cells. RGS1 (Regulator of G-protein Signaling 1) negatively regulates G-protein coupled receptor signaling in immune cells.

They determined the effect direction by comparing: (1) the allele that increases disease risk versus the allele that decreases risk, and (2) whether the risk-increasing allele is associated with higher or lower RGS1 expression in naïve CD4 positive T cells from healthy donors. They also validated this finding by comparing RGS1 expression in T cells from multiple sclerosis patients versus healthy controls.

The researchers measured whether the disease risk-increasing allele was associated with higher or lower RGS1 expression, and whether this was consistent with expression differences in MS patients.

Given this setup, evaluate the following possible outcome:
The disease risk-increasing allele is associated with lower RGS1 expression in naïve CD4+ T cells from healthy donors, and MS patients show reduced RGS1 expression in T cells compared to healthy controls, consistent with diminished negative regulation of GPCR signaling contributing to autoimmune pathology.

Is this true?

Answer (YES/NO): YES